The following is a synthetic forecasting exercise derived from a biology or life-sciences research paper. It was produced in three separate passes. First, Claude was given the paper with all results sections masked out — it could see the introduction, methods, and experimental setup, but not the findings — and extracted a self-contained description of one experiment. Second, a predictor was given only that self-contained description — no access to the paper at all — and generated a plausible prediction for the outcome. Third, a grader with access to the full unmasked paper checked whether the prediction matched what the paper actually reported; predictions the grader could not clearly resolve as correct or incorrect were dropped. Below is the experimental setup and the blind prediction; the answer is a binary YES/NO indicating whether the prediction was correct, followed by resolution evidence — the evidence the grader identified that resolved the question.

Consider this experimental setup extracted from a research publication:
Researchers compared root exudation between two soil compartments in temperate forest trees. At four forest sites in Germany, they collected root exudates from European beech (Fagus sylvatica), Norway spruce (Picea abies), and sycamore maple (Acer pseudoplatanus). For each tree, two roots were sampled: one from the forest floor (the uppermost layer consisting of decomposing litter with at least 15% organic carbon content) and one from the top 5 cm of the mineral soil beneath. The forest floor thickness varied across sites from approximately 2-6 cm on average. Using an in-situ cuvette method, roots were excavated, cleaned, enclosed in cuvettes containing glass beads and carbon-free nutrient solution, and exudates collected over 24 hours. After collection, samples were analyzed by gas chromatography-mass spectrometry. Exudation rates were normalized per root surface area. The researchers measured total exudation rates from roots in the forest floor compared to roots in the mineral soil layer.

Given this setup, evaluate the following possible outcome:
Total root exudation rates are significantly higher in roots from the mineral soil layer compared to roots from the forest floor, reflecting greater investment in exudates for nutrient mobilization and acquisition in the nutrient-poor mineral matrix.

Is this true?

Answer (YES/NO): NO